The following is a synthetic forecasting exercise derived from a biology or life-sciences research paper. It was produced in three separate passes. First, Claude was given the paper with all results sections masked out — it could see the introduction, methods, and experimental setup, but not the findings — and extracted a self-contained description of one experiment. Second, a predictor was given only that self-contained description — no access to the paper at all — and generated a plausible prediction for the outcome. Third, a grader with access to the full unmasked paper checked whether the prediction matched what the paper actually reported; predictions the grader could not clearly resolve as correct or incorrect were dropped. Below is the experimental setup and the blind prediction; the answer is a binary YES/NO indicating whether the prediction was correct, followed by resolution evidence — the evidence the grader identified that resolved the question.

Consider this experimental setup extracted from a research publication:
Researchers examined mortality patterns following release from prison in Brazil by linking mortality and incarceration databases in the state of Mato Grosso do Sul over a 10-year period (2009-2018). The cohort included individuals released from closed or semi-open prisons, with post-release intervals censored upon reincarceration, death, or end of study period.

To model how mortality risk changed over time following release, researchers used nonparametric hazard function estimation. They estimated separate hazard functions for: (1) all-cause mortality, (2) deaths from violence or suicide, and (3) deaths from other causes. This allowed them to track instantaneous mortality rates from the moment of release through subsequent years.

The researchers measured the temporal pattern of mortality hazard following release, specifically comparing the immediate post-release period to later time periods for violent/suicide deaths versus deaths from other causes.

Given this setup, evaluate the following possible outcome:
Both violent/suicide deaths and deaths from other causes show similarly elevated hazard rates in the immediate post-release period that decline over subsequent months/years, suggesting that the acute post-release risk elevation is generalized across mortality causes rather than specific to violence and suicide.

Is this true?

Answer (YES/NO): NO